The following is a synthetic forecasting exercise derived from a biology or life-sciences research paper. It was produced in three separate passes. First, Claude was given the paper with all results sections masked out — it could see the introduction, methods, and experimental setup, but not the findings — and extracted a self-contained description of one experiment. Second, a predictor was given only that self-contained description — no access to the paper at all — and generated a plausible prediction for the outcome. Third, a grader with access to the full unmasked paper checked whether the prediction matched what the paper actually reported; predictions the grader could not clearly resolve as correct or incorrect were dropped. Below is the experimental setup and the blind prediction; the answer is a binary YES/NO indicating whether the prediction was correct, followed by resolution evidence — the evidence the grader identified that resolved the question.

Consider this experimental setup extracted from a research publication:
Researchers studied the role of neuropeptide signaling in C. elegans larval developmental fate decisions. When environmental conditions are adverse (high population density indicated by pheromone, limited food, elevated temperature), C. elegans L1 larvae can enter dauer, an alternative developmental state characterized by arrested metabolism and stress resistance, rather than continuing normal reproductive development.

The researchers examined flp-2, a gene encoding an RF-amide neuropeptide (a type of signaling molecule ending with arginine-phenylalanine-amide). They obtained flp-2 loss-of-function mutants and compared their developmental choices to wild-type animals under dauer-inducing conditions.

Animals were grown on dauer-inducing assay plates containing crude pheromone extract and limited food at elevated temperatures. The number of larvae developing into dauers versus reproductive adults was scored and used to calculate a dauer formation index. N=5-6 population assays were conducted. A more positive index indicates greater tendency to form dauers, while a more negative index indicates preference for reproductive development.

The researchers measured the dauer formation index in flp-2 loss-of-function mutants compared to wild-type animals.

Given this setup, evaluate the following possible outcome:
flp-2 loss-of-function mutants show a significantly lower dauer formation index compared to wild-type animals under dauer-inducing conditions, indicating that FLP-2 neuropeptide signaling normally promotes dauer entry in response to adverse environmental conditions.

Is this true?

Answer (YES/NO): NO